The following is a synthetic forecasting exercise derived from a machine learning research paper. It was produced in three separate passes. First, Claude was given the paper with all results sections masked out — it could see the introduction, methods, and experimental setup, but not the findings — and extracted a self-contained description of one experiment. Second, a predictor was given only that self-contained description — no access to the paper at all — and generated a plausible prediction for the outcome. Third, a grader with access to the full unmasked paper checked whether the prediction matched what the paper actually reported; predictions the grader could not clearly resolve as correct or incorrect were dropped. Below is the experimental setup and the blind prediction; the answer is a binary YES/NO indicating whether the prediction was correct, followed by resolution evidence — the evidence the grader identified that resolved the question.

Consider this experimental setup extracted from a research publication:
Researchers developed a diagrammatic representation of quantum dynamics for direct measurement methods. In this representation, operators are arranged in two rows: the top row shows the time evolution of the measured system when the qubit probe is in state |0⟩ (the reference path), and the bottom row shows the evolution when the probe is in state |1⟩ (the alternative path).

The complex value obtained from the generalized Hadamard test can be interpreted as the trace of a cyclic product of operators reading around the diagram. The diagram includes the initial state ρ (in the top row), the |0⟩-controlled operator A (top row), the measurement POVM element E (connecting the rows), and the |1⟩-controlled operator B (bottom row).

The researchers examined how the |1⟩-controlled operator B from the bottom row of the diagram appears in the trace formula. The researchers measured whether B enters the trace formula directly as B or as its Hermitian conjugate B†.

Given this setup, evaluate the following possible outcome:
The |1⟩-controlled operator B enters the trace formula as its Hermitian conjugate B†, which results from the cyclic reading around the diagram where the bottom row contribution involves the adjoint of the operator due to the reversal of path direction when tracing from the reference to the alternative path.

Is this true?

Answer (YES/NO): YES